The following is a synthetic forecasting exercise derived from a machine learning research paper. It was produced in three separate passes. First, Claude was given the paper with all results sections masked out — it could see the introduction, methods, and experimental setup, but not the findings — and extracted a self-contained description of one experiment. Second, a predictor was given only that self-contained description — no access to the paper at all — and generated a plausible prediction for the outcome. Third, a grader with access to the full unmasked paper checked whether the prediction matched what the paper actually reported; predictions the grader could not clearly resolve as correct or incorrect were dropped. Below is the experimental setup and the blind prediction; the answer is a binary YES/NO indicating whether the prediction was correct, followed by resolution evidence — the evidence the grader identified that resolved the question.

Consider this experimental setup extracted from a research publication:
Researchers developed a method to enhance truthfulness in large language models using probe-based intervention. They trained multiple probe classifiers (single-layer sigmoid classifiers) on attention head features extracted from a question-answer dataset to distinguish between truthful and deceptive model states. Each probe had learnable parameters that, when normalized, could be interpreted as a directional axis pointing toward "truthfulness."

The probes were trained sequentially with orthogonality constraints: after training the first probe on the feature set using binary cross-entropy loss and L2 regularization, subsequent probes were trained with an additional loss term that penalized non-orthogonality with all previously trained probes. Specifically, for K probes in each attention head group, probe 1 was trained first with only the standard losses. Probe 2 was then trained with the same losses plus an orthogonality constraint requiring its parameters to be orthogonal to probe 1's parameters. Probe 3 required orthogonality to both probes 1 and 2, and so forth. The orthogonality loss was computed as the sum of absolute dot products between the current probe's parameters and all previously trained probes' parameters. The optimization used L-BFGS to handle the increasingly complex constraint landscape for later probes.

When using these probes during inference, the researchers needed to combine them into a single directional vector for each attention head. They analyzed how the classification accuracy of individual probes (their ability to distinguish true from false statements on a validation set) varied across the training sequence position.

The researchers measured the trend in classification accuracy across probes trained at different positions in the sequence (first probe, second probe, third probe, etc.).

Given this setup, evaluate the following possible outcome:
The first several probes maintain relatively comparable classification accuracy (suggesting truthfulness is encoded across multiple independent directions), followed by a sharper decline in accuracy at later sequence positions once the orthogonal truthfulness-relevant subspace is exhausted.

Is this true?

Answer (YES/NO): NO